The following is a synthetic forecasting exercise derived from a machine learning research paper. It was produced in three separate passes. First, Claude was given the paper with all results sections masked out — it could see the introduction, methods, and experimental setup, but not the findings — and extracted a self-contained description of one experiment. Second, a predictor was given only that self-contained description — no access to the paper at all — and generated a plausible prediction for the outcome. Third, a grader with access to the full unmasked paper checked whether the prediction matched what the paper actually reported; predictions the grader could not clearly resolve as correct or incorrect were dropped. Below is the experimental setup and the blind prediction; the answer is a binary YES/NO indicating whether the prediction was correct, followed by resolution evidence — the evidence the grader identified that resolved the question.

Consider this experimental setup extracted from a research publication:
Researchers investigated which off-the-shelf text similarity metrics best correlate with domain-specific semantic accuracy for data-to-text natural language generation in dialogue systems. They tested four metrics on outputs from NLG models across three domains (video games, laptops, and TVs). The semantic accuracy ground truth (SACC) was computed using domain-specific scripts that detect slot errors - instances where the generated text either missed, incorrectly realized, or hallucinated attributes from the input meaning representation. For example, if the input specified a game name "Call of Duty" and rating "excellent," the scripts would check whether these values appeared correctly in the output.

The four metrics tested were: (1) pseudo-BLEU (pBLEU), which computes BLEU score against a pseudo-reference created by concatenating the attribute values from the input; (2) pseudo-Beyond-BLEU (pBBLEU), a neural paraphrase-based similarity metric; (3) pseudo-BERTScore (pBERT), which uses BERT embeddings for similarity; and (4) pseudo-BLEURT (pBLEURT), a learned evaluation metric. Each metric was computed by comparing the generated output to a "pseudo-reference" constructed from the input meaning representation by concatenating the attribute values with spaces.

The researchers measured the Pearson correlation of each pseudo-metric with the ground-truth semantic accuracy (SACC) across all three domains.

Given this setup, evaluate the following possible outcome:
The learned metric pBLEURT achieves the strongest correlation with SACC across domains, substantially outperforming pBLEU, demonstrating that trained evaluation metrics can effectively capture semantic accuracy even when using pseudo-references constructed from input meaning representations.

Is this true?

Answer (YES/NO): NO